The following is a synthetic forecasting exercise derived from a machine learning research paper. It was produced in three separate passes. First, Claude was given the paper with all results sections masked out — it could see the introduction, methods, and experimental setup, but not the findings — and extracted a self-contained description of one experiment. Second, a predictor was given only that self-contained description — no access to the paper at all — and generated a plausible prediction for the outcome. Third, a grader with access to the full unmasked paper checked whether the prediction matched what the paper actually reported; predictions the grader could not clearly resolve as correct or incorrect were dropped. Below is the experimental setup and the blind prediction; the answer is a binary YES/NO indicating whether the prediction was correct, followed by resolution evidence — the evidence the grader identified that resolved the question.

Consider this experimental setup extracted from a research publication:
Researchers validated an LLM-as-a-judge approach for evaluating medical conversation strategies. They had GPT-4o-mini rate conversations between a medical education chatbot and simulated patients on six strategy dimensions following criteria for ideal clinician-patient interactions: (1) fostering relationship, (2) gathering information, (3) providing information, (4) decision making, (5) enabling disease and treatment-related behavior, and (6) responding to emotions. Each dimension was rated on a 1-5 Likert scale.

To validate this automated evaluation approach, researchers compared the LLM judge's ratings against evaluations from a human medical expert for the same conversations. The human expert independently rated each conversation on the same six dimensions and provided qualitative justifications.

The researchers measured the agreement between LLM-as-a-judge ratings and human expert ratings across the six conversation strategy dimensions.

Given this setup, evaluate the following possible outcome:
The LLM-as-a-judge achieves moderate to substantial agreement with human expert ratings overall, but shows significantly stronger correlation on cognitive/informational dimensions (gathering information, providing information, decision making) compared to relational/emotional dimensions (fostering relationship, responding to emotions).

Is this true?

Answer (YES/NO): NO